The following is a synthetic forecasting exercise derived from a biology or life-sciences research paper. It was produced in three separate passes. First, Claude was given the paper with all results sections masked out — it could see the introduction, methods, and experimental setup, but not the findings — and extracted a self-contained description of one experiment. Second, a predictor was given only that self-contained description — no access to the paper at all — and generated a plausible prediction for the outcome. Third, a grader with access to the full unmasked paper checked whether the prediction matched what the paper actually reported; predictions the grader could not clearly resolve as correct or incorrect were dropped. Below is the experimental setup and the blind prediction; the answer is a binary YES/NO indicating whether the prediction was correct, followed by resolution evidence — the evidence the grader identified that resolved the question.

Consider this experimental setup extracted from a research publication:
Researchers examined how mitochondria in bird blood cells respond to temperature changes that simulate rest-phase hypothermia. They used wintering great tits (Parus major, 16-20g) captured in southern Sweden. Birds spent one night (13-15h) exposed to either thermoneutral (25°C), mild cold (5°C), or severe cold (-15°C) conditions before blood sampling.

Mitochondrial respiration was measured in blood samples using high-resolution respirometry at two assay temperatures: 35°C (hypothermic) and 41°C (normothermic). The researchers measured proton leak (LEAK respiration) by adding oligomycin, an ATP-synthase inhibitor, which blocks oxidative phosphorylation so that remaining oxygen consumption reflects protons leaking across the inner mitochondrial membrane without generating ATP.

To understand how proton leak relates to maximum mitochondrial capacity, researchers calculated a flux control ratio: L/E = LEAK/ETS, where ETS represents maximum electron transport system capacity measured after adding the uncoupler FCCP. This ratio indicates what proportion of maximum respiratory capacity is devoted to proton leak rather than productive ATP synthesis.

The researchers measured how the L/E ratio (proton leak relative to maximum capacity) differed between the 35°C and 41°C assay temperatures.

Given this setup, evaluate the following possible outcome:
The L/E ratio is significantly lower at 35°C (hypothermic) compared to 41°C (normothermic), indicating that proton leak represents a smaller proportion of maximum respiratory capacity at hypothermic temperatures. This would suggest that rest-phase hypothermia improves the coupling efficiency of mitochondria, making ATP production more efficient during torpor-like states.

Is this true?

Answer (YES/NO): YES